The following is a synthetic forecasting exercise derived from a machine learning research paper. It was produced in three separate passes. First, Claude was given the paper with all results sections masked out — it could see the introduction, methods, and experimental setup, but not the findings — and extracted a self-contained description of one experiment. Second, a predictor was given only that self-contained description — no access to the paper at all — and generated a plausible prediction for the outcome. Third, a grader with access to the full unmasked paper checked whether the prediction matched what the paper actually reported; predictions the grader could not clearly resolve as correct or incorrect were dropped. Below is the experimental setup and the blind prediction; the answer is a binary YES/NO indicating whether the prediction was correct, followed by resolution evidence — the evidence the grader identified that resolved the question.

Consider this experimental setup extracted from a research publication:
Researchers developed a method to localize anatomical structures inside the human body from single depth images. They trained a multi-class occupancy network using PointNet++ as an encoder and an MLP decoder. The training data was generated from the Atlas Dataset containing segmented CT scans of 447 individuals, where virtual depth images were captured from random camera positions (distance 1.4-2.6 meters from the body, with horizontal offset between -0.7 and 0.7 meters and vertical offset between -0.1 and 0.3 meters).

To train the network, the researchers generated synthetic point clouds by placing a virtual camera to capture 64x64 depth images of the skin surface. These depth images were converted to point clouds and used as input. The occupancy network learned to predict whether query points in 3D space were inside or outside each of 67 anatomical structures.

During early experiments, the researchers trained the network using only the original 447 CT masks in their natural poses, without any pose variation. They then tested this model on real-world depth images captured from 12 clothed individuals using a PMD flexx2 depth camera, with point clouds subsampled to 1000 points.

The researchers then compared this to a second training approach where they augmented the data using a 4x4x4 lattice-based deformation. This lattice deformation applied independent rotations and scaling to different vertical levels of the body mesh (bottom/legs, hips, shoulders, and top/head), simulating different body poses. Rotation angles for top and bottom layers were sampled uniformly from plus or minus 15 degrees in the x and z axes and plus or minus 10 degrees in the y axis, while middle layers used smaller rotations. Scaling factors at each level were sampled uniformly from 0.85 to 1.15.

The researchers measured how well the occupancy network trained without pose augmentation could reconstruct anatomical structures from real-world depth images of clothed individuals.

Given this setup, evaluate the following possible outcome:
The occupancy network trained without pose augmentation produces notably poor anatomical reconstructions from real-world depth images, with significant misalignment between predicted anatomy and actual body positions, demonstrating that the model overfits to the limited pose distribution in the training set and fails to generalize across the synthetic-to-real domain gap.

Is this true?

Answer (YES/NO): YES